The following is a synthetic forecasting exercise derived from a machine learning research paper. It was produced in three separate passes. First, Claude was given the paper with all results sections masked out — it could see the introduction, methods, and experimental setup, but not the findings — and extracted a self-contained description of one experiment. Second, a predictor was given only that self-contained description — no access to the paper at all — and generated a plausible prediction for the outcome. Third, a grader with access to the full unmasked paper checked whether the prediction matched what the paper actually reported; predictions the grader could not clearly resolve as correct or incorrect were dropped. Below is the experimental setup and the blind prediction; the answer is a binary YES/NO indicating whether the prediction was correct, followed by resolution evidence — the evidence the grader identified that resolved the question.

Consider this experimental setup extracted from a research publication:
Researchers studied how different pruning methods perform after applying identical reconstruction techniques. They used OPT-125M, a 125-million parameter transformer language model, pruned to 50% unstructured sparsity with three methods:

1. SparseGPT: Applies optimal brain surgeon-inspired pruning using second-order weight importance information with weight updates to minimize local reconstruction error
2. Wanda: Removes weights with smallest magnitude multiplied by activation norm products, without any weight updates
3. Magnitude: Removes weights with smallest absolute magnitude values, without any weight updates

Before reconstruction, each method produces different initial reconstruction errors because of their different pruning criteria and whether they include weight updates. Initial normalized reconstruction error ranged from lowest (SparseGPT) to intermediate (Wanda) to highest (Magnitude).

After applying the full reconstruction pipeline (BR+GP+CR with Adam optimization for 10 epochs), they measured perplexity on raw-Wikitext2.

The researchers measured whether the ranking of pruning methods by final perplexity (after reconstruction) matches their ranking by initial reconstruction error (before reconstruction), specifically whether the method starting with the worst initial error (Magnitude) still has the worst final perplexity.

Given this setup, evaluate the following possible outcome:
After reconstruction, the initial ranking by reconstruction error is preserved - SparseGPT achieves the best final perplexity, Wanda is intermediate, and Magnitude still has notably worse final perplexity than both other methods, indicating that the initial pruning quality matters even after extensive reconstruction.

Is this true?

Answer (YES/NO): NO